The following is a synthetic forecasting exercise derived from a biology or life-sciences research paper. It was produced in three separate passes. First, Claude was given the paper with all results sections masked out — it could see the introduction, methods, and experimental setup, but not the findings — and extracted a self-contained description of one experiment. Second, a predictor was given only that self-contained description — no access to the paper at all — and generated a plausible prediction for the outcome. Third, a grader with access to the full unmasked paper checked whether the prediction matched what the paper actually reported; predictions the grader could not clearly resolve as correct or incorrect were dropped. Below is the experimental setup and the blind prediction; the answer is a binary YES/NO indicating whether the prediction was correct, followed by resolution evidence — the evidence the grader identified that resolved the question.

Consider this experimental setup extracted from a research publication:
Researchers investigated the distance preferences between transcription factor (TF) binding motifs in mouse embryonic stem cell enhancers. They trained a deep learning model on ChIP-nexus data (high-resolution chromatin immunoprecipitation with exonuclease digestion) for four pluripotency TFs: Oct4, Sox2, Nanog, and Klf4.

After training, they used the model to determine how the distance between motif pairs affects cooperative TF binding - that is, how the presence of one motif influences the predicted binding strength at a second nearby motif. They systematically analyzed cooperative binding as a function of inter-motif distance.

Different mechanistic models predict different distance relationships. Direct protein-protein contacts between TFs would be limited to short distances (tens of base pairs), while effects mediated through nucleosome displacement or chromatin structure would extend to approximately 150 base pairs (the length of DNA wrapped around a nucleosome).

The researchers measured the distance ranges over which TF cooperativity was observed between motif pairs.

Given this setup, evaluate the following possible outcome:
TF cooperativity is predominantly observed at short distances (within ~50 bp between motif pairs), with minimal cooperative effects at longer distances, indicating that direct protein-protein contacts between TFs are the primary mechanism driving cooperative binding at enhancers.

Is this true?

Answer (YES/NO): NO